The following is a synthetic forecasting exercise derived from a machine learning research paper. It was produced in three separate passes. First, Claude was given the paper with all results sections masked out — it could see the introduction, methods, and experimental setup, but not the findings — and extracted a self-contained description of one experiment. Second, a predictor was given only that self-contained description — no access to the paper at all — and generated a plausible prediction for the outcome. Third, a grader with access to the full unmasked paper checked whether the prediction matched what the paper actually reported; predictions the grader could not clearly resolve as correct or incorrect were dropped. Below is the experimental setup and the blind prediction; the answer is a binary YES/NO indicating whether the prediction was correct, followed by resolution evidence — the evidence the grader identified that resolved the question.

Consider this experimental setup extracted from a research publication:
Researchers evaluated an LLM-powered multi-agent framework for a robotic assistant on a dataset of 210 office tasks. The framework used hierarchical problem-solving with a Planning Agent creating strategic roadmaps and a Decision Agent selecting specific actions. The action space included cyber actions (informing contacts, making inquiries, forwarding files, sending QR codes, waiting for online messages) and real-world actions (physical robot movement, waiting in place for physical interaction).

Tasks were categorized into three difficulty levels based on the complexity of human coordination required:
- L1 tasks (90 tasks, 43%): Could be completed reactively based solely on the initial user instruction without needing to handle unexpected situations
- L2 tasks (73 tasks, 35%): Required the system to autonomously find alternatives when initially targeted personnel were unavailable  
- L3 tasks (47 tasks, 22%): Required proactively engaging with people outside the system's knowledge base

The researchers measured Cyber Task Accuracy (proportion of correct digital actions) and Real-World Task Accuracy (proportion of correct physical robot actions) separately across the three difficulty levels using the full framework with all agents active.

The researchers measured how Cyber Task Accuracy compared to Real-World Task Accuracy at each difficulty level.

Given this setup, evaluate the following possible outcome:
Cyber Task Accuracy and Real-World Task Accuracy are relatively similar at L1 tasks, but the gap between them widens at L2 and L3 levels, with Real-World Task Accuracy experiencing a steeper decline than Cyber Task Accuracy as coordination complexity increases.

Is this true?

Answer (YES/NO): NO